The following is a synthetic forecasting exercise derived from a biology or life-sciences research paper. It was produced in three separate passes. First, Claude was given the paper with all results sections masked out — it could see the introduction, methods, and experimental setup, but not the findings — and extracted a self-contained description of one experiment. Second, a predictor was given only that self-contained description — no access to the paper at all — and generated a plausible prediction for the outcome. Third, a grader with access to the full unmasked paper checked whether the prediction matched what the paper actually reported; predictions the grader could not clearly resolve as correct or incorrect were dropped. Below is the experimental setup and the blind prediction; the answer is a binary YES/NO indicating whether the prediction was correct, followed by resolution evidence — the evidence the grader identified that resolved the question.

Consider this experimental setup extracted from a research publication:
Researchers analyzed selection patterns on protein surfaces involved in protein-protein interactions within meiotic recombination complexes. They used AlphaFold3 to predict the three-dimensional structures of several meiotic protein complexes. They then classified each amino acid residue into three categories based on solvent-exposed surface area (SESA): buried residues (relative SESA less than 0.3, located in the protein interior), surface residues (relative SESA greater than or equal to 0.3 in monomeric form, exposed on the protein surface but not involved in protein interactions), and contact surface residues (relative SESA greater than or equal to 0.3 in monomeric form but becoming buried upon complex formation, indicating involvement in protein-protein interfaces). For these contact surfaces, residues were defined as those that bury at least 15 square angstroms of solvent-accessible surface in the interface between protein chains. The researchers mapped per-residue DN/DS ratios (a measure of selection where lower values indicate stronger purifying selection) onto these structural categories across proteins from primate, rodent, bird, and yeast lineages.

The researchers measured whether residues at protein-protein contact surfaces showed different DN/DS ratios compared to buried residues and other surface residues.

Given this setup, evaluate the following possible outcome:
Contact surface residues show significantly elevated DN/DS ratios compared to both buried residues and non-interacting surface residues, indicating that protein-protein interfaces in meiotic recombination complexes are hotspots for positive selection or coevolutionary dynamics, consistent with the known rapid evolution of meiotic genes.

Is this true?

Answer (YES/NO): NO